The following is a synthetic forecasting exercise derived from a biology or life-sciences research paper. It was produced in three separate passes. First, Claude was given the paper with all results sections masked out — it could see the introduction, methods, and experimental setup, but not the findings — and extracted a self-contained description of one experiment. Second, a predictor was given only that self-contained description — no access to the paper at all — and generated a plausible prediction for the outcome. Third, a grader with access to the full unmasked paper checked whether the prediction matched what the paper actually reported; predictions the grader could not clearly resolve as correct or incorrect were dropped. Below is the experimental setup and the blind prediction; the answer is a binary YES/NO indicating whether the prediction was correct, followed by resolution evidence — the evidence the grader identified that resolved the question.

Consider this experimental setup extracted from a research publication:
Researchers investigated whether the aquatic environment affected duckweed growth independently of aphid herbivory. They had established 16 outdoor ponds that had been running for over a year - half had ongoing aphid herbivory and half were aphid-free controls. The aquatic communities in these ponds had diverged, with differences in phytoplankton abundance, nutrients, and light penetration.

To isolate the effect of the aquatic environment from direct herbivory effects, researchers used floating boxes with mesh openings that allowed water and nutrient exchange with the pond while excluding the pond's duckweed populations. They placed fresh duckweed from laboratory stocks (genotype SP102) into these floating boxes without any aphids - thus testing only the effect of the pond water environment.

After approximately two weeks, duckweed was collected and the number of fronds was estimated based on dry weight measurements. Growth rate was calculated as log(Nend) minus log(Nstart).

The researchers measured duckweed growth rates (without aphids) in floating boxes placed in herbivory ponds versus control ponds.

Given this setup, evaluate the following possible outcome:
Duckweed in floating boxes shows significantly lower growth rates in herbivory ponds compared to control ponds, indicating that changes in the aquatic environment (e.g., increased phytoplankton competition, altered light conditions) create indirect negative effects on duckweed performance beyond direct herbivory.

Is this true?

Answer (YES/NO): NO